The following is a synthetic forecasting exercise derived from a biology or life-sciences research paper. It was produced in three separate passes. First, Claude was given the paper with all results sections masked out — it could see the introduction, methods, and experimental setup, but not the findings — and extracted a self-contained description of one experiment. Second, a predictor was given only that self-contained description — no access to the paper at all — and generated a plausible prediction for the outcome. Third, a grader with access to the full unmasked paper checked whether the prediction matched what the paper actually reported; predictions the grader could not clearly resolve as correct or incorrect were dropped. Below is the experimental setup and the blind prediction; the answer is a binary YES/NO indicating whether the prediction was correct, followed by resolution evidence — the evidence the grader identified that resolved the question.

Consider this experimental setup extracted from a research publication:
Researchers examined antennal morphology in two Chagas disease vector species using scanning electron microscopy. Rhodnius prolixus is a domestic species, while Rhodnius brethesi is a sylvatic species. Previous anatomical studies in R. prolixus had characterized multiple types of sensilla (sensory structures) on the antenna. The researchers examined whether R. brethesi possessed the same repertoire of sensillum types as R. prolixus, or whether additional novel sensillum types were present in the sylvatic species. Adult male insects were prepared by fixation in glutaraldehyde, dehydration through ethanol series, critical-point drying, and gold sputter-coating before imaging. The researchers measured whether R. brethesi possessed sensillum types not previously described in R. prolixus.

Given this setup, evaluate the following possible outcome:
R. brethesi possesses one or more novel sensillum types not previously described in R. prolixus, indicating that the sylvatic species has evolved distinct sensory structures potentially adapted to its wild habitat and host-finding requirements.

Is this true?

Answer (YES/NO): NO